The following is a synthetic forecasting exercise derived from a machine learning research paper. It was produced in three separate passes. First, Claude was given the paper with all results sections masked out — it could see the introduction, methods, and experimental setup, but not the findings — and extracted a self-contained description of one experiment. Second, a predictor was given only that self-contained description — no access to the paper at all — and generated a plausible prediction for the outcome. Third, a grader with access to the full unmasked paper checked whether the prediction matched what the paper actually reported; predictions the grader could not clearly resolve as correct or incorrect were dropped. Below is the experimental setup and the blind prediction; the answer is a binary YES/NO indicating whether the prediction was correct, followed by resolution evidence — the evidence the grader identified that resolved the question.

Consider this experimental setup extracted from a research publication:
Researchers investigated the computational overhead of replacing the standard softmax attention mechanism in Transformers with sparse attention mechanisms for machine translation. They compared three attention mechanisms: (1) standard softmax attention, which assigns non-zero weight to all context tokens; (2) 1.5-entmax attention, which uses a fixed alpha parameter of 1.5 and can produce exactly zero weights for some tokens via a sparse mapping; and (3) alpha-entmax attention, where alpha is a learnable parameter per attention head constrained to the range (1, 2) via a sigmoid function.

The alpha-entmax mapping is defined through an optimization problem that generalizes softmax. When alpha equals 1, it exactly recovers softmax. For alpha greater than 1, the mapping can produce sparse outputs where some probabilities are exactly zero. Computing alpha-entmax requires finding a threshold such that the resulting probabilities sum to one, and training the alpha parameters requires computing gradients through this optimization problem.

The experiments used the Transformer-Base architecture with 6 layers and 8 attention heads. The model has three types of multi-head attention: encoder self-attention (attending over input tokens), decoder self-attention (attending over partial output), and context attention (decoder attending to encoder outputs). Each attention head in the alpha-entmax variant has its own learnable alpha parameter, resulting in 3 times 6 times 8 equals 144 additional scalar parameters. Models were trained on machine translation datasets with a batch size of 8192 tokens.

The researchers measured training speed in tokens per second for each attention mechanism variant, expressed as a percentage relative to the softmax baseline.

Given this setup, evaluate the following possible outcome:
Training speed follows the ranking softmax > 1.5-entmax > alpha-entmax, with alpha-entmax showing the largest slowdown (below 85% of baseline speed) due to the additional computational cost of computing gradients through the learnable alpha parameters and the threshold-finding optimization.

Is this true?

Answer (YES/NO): YES